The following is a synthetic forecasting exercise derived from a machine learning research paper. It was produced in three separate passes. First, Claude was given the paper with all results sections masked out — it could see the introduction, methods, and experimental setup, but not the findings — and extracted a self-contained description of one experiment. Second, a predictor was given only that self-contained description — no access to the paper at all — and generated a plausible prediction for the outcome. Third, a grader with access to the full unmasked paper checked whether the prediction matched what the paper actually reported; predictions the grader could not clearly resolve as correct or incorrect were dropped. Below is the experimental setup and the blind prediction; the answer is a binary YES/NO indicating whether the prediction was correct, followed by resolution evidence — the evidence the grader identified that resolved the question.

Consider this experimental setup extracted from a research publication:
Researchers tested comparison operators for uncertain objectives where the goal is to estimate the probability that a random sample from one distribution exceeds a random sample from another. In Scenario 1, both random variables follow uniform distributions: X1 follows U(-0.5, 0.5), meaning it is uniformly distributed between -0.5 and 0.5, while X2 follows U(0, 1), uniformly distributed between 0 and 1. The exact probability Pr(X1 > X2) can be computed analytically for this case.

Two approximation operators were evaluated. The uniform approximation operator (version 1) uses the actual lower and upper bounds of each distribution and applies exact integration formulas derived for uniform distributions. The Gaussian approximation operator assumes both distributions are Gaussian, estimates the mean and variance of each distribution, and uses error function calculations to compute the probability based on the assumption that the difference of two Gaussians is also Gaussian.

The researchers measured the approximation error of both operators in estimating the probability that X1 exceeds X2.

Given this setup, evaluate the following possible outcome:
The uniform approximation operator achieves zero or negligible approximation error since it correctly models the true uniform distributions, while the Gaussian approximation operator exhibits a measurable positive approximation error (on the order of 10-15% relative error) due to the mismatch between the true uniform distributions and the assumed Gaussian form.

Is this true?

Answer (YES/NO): NO